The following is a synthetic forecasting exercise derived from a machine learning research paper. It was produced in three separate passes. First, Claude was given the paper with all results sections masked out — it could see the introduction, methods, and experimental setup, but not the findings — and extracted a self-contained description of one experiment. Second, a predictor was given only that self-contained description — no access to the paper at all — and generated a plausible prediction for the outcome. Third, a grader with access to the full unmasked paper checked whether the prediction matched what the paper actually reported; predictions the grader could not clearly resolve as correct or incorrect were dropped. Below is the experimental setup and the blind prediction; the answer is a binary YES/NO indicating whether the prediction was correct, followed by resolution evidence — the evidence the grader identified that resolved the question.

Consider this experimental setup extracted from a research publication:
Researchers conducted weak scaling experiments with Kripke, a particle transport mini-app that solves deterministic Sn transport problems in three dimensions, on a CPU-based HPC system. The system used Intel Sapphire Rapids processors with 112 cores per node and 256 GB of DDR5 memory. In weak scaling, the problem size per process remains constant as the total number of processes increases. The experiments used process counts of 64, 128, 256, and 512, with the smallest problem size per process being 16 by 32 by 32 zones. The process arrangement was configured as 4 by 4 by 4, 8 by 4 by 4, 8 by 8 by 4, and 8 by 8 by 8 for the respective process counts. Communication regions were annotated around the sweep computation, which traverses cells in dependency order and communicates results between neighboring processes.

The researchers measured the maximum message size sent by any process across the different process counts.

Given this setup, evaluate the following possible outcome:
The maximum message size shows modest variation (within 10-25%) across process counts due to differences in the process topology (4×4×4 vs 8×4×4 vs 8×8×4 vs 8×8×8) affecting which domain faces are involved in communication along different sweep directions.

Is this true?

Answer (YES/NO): NO